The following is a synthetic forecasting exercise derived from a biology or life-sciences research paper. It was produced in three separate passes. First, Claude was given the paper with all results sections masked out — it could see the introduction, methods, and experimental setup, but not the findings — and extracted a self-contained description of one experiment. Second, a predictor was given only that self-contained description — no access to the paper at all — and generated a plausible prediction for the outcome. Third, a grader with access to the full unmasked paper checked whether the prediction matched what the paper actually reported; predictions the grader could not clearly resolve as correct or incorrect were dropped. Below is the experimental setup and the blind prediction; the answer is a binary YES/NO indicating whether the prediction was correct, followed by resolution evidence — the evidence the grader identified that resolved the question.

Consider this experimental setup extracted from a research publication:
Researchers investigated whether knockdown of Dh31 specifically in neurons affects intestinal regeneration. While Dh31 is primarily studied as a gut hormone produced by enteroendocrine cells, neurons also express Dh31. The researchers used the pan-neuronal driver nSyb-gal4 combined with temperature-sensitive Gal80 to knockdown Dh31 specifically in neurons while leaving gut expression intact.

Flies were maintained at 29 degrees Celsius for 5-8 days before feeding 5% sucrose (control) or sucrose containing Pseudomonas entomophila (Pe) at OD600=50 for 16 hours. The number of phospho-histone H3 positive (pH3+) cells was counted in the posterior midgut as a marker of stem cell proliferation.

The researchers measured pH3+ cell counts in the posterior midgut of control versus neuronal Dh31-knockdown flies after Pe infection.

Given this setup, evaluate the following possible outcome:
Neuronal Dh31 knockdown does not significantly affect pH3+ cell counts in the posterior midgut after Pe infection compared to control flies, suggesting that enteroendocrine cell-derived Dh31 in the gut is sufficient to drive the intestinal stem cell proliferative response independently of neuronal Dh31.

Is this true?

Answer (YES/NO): NO